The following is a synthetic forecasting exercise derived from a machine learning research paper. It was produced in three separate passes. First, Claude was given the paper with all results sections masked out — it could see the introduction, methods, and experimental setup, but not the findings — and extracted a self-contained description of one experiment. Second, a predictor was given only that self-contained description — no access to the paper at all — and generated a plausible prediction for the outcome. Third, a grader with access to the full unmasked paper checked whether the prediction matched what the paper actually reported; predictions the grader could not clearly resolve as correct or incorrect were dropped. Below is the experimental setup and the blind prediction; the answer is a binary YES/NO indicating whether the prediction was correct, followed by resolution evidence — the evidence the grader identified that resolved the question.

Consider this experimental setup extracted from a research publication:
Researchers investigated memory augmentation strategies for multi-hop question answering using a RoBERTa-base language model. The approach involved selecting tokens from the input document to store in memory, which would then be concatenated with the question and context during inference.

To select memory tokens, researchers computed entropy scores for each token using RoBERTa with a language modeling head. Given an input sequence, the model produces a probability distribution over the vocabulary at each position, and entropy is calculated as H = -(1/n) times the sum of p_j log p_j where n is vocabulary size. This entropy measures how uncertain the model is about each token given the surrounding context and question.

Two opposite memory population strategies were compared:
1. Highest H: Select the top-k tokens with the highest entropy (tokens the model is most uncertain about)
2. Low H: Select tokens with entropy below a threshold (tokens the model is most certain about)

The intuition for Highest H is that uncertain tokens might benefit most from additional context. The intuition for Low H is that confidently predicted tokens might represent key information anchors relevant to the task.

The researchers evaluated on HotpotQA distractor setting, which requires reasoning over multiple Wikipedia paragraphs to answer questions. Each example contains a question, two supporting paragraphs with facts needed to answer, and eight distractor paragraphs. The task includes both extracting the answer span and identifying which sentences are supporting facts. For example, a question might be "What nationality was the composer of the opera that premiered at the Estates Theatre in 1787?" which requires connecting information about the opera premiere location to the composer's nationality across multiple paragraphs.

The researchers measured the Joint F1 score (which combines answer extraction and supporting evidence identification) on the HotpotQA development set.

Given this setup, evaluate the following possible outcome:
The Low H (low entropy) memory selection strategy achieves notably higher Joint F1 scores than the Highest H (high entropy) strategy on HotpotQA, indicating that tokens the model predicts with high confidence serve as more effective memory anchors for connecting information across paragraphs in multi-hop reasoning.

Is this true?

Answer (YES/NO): YES